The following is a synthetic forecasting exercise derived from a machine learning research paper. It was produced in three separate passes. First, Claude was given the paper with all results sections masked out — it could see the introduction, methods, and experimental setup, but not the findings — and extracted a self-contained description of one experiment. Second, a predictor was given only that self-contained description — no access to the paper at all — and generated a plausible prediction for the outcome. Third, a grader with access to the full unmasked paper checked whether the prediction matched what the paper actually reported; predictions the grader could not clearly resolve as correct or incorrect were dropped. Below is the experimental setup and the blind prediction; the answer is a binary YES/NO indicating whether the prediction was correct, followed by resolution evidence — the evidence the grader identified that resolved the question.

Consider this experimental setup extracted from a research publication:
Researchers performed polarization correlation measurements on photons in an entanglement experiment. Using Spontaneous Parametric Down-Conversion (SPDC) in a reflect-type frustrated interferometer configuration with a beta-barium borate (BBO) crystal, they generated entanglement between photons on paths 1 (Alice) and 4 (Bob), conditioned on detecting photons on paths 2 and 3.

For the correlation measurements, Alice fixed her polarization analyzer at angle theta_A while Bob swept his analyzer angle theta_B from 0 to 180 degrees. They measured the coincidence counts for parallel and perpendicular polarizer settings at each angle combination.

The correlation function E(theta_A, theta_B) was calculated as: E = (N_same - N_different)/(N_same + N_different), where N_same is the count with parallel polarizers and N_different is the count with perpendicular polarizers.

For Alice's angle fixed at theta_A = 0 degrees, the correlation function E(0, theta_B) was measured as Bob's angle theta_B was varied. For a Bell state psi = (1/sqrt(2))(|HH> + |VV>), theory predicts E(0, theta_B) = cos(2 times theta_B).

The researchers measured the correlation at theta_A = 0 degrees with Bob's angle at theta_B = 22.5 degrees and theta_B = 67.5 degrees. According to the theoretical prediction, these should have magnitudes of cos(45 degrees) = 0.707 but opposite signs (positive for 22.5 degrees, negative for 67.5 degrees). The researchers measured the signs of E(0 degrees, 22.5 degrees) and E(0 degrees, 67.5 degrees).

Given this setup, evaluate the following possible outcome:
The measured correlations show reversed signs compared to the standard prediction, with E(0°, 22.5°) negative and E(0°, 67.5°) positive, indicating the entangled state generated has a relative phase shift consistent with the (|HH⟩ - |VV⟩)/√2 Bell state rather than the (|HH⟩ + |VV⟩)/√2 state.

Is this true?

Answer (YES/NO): NO